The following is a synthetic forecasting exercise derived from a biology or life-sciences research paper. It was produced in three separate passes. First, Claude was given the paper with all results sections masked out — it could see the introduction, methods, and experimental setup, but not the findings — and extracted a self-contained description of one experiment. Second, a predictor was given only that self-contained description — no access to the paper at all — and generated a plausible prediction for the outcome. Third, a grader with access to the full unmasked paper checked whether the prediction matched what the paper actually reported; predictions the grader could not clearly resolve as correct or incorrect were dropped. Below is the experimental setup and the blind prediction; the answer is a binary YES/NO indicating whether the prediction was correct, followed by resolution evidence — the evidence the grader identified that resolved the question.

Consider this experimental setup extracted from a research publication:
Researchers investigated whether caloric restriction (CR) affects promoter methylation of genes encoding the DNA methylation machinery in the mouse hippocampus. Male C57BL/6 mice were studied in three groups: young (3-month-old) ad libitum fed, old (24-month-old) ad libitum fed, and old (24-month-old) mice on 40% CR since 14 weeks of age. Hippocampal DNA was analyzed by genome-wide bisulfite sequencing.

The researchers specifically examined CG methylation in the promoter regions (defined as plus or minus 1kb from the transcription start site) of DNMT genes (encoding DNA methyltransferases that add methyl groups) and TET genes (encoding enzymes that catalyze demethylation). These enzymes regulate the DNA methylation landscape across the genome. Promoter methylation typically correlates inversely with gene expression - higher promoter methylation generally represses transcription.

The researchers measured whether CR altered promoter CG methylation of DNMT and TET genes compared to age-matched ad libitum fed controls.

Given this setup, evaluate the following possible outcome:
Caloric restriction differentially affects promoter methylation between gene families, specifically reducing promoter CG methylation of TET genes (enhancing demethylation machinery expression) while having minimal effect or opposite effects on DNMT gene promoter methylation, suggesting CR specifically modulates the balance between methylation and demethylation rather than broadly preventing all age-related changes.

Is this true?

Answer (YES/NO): NO